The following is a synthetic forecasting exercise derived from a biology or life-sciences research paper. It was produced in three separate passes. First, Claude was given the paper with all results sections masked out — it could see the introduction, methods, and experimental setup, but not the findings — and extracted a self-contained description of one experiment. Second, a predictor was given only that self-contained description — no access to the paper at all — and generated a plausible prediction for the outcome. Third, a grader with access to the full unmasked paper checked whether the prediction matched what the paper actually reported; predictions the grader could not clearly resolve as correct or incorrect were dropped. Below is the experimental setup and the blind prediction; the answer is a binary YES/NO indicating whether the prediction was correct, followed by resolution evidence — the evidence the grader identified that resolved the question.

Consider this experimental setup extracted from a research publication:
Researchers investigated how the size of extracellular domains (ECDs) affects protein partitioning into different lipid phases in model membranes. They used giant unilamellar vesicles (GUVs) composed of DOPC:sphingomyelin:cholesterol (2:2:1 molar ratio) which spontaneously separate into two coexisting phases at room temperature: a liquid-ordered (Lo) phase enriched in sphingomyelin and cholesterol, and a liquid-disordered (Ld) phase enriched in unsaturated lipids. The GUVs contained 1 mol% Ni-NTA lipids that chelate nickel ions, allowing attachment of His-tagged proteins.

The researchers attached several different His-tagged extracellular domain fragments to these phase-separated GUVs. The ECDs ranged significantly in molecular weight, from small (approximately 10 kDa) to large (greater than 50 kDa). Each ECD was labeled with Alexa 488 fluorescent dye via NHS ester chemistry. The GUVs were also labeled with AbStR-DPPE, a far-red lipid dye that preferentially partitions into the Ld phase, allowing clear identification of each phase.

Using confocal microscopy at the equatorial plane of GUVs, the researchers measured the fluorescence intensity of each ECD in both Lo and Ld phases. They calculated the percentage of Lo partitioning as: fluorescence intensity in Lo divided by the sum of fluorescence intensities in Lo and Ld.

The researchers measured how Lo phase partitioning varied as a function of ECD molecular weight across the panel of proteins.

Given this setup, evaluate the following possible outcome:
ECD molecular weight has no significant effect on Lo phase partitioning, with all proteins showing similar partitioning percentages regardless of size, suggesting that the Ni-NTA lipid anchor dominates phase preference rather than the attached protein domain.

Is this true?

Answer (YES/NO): NO